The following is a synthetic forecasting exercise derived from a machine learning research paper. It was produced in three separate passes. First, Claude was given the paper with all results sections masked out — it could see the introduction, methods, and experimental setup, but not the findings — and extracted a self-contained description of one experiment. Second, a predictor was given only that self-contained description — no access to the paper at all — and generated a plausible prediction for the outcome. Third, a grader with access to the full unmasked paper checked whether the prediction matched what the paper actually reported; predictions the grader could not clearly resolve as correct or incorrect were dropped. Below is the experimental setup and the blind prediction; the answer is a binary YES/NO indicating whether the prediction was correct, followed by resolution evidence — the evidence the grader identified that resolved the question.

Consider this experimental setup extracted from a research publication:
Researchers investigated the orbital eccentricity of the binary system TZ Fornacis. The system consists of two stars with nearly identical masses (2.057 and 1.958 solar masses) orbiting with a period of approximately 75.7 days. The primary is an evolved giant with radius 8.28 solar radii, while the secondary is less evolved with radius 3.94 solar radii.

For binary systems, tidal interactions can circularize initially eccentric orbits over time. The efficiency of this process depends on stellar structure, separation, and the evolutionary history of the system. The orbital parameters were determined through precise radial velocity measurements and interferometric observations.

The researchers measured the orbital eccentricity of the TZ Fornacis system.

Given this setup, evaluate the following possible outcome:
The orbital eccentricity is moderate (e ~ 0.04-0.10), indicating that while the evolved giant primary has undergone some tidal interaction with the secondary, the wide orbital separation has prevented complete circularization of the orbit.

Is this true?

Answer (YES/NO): NO